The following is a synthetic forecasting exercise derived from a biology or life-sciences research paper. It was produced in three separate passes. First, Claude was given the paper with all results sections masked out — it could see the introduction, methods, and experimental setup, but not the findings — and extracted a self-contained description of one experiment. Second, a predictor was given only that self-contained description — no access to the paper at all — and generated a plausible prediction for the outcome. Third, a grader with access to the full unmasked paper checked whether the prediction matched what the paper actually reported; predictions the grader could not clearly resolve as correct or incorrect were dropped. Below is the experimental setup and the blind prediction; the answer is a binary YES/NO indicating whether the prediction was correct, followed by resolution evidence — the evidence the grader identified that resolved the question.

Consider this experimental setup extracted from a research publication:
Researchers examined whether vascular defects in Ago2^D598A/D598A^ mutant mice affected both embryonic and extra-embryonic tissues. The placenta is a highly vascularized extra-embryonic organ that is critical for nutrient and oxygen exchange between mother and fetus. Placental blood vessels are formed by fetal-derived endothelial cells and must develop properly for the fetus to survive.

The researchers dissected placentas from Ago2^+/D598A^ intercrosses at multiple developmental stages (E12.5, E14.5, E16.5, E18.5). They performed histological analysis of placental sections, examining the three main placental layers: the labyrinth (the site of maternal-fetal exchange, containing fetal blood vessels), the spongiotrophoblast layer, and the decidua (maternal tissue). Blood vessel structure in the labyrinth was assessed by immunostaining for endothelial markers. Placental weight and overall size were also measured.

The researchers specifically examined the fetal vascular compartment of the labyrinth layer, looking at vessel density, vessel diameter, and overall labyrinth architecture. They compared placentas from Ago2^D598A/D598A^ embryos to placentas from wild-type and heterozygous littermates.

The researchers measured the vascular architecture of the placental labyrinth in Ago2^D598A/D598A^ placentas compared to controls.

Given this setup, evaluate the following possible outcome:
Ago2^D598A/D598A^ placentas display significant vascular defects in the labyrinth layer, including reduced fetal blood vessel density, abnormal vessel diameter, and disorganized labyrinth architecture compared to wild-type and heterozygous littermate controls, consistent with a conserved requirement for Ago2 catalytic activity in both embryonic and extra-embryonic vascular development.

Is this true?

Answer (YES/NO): NO